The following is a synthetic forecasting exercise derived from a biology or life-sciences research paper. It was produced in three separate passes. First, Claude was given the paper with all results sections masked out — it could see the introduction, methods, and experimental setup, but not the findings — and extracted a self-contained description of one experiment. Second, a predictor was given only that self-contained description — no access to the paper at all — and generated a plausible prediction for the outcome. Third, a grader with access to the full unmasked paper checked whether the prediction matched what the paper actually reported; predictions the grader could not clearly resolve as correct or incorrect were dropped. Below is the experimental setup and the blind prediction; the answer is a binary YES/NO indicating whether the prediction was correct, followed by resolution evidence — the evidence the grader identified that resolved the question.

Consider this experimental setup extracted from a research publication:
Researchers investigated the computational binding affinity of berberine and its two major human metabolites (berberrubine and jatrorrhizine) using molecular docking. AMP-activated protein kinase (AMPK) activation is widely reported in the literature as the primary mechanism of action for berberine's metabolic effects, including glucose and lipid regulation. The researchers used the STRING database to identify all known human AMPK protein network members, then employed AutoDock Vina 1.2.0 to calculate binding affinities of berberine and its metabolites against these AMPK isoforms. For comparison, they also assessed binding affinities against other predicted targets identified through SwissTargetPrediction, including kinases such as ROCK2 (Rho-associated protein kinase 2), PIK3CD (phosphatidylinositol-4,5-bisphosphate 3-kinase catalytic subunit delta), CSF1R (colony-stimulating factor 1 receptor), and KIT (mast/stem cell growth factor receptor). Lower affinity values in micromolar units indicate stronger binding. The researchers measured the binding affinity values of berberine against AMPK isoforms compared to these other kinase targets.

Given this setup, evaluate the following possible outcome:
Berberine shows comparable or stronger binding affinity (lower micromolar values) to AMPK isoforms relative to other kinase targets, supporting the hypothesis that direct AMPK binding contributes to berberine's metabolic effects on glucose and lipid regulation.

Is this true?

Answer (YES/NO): NO